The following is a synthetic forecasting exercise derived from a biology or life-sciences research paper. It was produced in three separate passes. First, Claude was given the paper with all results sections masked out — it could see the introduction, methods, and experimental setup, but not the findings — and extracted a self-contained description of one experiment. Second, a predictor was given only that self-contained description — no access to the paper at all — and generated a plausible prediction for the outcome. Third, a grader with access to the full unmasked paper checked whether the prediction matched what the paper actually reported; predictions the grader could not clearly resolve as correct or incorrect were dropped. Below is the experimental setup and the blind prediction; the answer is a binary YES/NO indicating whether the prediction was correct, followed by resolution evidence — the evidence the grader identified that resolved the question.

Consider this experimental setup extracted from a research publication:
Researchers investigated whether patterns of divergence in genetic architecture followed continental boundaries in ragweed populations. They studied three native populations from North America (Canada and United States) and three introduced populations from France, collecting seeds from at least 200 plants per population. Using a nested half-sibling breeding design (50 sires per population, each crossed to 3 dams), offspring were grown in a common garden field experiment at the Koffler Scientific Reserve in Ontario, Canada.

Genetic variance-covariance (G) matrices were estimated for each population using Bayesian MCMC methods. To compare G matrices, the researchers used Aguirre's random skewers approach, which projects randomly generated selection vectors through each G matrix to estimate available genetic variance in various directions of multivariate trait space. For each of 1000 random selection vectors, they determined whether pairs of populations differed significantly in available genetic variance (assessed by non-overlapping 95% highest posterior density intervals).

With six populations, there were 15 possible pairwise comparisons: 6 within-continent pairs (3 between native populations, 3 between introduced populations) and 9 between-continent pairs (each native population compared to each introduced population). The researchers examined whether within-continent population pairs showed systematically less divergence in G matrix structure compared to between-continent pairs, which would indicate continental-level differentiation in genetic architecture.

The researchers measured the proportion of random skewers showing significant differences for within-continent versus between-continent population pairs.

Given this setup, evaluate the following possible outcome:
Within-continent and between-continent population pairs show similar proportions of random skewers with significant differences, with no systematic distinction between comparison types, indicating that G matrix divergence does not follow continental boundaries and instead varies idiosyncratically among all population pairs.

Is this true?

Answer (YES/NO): YES